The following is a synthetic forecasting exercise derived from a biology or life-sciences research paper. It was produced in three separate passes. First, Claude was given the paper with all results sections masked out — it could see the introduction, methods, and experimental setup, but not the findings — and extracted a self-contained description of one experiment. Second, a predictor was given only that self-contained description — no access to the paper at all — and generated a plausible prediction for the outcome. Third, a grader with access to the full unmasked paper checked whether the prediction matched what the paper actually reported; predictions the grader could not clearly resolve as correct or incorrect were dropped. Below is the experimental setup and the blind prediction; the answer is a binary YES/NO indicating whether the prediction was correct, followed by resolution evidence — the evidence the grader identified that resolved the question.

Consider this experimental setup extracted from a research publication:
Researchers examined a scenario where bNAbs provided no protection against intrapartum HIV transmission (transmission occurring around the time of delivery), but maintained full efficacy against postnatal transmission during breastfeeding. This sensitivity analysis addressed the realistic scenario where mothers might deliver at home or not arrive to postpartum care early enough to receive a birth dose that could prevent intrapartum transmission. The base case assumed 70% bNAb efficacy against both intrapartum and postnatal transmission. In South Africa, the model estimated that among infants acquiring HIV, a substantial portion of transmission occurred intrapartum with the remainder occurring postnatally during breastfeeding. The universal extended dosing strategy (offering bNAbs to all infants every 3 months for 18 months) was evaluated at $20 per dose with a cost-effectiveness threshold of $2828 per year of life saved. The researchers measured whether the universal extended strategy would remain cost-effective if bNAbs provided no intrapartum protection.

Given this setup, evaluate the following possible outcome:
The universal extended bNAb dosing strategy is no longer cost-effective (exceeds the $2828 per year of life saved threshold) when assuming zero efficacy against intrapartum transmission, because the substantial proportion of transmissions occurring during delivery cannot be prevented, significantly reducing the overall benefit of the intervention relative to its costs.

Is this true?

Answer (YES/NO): NO